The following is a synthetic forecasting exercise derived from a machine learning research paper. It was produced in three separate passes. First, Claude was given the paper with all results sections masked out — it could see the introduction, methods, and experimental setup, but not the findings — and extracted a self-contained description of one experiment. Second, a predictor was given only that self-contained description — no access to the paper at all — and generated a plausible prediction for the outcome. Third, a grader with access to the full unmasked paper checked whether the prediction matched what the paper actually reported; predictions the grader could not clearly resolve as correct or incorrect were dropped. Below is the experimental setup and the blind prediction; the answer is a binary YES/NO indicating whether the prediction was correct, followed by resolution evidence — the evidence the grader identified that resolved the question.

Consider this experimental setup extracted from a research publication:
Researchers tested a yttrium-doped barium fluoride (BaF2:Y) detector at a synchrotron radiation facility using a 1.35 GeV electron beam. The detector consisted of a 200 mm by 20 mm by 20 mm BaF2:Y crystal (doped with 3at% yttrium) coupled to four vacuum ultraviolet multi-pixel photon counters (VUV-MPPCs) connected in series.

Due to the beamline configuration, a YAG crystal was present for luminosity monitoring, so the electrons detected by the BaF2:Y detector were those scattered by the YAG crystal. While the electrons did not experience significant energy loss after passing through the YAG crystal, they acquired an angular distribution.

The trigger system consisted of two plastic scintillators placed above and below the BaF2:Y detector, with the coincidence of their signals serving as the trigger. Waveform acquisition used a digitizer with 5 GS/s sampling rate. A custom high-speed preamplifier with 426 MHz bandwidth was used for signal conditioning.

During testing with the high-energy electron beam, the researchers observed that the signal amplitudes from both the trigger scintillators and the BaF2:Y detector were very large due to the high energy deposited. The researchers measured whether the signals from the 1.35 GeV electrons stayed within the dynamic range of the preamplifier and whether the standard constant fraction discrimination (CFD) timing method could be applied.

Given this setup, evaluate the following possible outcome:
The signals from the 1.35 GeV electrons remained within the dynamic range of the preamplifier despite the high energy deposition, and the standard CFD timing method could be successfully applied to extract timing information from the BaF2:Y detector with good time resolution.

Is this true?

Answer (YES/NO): NO